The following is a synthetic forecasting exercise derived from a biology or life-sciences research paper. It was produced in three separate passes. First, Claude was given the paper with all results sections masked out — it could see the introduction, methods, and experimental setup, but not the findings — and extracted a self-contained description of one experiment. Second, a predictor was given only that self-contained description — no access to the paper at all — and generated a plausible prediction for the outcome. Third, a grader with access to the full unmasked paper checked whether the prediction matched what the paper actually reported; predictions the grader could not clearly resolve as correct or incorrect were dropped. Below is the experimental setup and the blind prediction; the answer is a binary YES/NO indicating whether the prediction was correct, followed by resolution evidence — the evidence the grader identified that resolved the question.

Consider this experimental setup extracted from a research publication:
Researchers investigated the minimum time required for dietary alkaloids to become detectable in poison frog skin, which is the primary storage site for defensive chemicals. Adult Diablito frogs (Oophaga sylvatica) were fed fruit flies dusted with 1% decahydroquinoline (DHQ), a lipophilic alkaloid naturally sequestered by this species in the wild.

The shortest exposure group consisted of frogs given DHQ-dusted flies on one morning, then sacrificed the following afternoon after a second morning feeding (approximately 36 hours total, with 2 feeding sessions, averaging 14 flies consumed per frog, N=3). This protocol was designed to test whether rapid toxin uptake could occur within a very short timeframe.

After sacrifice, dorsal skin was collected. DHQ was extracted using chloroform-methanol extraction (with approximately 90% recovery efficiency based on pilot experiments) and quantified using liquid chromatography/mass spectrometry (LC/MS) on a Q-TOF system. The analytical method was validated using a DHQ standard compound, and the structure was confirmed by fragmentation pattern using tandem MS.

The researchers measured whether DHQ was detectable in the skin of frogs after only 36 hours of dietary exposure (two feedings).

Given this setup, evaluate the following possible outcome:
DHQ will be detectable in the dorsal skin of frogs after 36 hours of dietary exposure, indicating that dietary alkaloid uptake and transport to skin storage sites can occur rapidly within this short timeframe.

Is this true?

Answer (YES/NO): NO